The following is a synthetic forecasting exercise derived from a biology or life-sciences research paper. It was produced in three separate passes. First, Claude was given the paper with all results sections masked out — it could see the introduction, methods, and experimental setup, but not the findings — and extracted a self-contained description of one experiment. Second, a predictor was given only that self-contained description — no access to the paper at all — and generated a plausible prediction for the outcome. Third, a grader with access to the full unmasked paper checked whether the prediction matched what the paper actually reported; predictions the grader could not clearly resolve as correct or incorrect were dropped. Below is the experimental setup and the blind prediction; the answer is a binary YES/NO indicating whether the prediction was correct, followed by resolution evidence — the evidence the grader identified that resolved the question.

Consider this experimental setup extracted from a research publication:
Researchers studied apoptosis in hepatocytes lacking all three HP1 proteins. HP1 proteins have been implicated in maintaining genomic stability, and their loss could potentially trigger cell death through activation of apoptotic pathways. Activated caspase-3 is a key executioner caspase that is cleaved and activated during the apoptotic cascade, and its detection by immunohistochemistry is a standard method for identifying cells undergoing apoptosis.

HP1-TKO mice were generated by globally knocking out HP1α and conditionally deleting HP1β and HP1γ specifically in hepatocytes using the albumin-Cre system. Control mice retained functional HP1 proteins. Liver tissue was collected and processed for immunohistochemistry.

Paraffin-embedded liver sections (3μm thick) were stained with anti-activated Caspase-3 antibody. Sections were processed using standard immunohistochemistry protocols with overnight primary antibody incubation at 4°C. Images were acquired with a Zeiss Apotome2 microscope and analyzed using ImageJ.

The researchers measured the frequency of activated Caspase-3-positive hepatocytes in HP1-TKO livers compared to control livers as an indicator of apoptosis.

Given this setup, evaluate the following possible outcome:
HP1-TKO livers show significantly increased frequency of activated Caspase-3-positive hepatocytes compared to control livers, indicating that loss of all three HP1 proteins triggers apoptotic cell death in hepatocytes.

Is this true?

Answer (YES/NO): NO